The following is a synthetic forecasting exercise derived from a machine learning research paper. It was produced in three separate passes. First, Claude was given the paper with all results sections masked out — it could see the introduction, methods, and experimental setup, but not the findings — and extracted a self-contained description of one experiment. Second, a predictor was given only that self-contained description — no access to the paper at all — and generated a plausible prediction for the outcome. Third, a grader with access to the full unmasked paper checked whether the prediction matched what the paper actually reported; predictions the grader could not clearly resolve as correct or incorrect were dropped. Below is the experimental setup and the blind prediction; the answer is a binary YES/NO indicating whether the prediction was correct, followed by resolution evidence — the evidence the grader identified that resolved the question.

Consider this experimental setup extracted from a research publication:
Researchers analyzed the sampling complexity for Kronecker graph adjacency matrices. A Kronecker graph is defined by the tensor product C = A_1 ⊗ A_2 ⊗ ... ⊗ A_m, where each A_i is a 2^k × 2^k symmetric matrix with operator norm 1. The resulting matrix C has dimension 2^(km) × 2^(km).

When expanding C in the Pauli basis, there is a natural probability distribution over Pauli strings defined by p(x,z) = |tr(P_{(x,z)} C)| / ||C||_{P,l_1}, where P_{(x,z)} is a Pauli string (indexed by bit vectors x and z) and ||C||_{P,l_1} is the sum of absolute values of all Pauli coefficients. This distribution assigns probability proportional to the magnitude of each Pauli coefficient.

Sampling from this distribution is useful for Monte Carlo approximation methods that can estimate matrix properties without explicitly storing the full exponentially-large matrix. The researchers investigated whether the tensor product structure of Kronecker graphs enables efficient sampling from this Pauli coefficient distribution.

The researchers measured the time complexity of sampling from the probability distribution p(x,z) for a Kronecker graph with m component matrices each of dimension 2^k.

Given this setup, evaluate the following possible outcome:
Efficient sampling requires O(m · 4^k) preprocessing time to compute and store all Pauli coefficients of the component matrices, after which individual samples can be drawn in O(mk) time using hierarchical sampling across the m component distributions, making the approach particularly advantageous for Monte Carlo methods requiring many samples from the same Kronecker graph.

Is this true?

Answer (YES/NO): NO